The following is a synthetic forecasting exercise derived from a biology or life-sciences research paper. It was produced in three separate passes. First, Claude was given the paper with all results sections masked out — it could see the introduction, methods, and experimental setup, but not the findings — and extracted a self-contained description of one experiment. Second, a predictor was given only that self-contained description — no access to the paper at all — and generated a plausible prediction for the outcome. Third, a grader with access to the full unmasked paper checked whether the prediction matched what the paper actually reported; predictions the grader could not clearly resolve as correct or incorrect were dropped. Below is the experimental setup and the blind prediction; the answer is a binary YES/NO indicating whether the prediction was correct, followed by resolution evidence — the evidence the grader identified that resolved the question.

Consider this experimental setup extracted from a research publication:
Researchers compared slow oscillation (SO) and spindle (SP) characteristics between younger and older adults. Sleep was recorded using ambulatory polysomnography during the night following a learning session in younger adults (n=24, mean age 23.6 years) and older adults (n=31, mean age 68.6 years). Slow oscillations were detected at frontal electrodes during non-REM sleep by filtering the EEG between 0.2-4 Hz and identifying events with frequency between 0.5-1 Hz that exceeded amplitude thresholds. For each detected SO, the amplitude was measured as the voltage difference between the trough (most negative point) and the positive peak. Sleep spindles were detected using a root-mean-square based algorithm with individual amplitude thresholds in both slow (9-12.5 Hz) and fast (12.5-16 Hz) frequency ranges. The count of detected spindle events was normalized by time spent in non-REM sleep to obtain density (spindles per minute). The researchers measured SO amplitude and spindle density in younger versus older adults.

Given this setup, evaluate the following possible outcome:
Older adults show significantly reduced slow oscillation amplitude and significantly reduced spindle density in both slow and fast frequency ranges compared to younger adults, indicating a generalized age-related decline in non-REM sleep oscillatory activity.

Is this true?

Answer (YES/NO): YES